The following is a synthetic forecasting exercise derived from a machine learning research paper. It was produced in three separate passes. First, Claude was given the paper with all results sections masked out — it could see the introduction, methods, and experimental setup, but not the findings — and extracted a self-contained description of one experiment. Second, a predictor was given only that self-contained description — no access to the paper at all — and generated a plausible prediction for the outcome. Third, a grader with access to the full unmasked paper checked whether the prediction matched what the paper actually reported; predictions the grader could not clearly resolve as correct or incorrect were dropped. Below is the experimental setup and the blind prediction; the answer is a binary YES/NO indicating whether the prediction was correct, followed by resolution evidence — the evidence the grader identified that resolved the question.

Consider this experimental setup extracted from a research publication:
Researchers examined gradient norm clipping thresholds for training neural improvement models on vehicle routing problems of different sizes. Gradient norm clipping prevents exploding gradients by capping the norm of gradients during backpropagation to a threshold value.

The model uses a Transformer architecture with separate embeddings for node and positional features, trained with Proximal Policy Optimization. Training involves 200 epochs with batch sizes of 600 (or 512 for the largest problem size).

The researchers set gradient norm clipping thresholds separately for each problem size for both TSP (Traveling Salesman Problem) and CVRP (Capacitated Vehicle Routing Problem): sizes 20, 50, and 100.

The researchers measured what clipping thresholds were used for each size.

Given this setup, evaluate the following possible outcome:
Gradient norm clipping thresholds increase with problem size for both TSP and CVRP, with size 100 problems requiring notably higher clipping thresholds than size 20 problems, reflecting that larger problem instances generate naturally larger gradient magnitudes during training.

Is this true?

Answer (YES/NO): YES